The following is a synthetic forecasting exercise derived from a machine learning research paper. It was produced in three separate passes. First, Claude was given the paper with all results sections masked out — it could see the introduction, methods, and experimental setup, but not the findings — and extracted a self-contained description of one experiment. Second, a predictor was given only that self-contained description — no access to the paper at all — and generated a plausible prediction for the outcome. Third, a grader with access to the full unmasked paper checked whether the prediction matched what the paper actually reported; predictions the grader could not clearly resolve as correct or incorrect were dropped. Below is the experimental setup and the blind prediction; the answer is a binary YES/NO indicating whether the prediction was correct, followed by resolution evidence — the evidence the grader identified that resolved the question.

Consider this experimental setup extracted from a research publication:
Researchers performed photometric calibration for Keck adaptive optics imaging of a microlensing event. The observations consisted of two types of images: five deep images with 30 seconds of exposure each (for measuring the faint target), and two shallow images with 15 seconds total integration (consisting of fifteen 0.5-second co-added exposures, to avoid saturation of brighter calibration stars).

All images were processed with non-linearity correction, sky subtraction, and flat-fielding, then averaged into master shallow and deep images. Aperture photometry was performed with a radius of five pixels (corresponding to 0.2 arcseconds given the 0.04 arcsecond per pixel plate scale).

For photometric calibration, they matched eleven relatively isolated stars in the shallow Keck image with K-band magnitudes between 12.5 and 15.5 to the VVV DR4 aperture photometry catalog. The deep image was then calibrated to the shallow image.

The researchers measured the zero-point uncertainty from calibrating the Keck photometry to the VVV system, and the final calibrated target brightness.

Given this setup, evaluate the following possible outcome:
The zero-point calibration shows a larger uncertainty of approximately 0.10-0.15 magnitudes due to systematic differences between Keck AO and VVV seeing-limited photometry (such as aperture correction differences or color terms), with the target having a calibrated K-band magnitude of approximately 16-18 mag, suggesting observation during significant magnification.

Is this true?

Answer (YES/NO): NO